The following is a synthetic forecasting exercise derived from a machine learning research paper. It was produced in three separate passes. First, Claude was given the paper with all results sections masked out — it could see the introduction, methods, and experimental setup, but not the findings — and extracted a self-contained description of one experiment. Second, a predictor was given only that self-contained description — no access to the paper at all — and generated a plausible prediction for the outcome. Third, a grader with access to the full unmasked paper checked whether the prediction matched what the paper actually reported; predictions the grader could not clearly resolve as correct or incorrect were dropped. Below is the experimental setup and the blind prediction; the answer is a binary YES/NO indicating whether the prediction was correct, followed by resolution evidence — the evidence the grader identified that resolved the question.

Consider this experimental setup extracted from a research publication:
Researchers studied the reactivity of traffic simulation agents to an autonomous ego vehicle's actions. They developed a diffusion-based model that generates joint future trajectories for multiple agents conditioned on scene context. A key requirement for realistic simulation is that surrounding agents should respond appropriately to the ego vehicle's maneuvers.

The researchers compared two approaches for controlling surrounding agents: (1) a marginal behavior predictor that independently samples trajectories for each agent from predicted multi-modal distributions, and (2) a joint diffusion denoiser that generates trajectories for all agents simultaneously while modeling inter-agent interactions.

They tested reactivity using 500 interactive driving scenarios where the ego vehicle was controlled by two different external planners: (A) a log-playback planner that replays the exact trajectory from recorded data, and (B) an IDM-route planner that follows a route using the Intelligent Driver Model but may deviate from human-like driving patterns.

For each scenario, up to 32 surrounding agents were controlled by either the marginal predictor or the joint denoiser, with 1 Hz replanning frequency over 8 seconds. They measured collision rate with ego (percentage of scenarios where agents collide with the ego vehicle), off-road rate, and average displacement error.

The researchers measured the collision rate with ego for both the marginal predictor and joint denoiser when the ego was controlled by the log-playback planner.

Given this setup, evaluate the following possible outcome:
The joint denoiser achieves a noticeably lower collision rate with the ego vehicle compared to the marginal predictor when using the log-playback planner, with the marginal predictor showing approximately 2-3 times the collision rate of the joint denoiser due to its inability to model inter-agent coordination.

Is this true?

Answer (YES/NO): YES